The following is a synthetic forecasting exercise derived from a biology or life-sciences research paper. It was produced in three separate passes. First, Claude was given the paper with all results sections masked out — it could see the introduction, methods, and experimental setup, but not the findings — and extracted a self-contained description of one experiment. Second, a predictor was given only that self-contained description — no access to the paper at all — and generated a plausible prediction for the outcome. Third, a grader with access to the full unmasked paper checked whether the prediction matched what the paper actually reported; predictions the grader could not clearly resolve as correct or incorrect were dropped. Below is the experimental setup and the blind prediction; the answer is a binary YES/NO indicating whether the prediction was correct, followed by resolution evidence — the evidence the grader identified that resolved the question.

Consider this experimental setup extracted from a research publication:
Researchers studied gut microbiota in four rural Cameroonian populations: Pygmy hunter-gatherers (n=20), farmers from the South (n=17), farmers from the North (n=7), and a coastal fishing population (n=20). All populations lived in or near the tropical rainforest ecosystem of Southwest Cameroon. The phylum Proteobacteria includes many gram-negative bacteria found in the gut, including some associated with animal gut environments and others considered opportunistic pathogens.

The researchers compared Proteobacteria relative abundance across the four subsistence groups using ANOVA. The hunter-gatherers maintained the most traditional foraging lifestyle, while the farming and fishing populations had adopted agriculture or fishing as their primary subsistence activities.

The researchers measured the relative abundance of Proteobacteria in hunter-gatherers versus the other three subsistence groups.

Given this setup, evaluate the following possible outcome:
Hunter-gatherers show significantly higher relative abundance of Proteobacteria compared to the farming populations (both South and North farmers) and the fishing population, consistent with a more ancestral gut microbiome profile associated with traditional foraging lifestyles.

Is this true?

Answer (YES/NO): NO